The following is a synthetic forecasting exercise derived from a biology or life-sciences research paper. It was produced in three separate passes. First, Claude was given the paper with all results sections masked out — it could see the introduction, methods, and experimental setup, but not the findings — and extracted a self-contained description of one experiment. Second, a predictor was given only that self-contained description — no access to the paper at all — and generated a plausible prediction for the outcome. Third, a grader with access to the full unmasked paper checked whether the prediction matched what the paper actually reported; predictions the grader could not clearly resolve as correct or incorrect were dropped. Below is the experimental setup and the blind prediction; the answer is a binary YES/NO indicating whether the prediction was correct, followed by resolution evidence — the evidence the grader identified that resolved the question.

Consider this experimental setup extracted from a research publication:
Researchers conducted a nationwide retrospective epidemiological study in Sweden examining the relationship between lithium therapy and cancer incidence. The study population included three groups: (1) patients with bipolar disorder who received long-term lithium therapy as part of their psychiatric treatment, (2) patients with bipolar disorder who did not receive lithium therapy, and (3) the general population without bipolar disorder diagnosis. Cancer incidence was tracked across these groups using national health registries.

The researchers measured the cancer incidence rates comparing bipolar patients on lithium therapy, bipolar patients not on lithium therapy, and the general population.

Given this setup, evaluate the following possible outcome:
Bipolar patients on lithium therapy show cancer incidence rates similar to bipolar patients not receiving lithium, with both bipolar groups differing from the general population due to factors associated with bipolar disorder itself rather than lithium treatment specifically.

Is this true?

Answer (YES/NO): NO